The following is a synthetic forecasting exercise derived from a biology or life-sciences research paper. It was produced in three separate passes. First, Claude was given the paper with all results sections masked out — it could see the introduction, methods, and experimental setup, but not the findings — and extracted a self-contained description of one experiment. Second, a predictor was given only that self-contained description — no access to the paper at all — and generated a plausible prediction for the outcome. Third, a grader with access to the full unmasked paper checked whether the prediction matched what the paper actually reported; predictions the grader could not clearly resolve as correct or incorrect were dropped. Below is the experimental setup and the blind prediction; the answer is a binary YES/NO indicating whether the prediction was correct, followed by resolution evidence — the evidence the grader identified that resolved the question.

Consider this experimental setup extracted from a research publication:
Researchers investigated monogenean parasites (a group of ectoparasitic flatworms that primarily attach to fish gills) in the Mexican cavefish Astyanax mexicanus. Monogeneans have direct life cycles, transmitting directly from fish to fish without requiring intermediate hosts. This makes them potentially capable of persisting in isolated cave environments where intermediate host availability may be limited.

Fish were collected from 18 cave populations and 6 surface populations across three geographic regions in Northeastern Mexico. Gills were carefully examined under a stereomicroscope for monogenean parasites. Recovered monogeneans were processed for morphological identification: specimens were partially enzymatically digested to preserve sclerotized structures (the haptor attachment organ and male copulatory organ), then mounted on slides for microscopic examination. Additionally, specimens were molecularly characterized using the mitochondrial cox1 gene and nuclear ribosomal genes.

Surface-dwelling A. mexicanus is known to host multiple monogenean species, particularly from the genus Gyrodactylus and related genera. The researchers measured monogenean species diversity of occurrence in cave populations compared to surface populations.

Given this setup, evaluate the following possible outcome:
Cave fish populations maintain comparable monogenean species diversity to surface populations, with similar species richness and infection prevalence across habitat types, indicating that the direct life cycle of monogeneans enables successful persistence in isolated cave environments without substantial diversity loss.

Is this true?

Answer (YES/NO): NO